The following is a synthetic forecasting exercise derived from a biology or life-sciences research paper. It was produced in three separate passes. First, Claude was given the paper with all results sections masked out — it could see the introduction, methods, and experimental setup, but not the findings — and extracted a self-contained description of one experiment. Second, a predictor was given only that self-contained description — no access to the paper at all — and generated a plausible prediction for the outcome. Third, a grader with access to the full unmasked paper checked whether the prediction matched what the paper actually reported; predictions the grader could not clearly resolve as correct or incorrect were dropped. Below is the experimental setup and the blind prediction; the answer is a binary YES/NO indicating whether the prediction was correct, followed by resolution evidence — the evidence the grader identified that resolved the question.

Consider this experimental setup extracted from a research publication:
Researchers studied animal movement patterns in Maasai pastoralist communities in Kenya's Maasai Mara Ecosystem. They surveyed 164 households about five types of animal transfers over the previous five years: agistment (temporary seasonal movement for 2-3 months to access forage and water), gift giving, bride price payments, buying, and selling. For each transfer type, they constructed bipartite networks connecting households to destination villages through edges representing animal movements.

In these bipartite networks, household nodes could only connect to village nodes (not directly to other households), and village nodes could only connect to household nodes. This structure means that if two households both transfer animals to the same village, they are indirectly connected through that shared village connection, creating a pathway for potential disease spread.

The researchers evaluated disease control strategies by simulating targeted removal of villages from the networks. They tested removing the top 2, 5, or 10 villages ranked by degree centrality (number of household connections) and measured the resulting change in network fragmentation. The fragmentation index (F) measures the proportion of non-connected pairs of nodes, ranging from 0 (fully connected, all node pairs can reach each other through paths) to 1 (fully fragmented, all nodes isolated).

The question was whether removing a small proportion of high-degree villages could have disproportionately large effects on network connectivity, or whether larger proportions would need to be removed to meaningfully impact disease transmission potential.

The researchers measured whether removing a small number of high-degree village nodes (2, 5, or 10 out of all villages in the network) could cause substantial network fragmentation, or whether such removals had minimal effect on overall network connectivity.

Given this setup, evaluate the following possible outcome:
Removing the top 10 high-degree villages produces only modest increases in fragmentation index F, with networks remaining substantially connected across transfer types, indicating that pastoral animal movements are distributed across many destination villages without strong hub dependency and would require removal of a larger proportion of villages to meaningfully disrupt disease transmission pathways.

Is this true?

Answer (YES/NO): NO